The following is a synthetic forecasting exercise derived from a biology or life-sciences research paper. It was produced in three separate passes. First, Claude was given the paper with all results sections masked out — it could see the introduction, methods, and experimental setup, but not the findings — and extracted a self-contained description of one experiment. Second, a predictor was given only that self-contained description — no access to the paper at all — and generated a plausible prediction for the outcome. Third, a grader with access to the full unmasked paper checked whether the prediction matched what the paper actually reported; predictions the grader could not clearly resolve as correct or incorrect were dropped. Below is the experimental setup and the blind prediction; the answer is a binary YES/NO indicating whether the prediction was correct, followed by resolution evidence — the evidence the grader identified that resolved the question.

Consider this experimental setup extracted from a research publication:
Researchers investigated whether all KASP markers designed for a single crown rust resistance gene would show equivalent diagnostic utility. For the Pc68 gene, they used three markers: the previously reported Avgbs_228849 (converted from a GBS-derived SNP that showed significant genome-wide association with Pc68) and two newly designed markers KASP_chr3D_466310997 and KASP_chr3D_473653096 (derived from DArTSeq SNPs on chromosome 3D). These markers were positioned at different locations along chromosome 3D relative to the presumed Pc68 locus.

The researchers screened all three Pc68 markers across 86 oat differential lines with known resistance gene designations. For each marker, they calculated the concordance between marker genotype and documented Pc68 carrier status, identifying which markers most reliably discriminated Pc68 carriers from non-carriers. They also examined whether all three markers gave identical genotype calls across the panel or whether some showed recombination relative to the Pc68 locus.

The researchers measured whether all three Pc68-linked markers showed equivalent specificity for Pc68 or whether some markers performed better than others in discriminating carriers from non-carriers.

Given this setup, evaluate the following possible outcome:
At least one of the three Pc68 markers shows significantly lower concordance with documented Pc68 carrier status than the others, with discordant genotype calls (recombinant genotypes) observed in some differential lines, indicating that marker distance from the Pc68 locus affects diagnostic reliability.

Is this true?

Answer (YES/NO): YES